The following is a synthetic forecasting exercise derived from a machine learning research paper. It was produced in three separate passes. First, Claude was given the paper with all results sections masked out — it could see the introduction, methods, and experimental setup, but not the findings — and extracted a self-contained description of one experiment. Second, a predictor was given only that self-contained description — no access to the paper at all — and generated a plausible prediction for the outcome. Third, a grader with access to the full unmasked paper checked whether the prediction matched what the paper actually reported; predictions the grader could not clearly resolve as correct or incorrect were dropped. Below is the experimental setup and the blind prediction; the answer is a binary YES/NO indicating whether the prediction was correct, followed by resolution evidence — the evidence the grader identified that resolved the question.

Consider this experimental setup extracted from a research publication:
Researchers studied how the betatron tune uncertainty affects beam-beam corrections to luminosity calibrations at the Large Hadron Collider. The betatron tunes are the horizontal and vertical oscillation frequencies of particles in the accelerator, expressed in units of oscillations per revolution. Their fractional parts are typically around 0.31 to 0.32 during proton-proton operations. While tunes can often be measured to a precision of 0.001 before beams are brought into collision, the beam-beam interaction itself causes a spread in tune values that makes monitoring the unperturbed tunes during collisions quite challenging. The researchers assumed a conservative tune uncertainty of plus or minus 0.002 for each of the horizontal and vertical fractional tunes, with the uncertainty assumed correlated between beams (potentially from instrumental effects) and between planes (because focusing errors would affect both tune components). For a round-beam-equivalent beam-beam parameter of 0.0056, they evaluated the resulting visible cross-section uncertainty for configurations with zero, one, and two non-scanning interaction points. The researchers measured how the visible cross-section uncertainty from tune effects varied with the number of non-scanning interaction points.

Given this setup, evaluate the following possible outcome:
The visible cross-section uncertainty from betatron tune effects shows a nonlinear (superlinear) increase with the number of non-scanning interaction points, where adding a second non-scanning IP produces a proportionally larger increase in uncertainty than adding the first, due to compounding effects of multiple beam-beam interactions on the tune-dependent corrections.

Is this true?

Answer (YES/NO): NO